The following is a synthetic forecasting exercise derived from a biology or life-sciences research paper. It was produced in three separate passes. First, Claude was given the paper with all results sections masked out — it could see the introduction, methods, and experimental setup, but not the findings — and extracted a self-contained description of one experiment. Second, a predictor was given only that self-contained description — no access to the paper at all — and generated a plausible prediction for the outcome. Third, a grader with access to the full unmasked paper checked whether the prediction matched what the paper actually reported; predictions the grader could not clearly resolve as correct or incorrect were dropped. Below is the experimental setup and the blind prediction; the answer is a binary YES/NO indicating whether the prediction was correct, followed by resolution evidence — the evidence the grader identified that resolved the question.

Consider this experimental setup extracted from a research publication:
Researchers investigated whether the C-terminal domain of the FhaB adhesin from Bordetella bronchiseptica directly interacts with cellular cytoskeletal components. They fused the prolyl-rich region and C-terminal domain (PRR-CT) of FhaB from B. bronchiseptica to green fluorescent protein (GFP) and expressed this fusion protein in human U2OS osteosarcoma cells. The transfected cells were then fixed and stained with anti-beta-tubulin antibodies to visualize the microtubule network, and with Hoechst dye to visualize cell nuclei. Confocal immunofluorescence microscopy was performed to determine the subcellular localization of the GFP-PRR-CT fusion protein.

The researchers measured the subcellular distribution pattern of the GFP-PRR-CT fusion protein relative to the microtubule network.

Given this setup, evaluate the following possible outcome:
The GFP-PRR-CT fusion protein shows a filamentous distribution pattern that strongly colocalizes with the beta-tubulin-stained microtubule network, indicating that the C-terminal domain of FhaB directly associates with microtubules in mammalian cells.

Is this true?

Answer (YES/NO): YES